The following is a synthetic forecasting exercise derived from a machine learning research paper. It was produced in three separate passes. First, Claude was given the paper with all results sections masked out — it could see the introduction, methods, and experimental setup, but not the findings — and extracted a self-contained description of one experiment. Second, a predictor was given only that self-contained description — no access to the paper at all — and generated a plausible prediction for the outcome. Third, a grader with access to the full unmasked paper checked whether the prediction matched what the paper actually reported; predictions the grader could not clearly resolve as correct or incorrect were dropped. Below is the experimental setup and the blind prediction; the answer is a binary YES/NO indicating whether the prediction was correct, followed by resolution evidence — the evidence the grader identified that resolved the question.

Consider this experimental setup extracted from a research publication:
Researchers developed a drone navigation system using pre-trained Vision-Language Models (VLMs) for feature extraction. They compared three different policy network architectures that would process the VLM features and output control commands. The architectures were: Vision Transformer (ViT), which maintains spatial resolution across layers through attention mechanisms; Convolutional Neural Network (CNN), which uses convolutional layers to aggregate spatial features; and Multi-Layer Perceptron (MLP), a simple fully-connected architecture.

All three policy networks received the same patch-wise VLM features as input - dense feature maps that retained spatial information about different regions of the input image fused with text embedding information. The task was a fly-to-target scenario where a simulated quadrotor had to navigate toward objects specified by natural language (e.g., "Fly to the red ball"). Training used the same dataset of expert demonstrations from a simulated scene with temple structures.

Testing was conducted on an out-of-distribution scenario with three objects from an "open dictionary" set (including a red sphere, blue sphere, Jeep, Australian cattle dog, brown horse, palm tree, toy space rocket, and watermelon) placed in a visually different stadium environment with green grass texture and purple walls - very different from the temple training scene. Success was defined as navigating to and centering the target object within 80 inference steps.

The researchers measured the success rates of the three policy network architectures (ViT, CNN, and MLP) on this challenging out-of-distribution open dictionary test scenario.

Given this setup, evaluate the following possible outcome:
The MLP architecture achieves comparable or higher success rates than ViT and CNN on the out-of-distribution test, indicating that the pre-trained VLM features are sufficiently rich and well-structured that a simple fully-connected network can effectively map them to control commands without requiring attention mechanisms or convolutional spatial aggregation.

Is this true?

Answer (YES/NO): NO